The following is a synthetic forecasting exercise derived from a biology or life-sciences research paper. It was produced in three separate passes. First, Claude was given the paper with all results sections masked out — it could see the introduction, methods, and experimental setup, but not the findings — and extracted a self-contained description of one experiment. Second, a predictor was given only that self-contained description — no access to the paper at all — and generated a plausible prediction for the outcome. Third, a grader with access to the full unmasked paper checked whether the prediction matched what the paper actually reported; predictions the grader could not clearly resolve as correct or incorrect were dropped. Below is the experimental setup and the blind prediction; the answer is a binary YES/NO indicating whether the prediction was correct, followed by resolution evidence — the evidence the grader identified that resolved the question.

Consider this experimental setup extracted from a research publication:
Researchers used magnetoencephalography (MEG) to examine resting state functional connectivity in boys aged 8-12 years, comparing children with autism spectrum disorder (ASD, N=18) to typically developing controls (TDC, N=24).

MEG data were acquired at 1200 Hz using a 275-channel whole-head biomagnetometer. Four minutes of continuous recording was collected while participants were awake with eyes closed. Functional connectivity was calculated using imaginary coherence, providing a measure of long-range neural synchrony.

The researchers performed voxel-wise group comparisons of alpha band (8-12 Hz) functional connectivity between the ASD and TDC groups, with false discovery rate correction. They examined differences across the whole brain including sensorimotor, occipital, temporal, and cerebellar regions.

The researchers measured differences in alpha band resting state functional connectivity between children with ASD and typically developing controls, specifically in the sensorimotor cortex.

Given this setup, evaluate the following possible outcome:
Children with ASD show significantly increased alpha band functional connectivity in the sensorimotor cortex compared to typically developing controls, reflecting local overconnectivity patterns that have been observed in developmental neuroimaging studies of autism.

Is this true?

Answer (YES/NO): YES